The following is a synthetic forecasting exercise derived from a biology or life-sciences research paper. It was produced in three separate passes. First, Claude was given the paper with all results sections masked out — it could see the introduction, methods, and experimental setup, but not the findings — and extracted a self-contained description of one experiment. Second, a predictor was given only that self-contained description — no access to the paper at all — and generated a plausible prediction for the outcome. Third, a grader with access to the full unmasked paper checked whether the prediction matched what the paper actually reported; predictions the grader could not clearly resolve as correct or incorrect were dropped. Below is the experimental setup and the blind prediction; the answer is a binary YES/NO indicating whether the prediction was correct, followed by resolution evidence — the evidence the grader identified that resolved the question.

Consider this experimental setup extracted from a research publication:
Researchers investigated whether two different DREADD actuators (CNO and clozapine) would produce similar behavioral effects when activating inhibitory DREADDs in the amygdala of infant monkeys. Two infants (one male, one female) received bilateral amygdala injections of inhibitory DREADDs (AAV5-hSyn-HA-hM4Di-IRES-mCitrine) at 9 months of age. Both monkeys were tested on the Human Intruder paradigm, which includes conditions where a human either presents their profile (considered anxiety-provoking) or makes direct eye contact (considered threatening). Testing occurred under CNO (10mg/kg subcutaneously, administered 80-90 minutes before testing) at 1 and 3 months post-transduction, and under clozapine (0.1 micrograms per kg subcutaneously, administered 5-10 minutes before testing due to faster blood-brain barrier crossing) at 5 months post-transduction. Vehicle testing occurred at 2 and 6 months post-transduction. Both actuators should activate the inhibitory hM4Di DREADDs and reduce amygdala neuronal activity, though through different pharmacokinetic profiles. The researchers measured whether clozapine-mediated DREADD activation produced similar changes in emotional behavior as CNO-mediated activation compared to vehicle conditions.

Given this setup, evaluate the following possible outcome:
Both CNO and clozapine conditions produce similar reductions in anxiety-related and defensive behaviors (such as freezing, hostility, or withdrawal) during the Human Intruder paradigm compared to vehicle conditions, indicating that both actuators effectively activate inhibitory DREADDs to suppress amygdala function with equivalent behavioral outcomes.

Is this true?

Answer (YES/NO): NO